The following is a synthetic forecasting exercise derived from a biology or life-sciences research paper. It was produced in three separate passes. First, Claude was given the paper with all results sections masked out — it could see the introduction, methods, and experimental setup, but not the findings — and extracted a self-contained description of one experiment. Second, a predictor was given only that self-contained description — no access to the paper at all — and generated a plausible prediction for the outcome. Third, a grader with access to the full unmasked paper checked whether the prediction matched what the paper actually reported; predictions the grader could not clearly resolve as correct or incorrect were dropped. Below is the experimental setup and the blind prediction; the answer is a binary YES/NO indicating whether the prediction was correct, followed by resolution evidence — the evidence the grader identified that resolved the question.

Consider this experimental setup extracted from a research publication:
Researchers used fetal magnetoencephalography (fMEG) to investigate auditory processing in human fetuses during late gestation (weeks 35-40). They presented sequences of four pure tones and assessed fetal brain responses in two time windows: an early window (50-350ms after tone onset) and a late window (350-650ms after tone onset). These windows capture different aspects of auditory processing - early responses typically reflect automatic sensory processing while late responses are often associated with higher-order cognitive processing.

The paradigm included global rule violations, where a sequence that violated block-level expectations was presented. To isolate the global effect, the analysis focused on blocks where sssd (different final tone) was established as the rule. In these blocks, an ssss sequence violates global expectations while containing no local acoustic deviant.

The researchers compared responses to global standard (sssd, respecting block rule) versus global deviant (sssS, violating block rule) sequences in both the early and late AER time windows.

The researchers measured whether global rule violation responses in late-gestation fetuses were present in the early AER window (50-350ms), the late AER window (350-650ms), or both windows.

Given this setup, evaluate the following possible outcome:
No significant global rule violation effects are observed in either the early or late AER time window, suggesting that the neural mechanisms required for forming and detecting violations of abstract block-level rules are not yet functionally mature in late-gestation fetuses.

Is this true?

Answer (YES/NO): NO